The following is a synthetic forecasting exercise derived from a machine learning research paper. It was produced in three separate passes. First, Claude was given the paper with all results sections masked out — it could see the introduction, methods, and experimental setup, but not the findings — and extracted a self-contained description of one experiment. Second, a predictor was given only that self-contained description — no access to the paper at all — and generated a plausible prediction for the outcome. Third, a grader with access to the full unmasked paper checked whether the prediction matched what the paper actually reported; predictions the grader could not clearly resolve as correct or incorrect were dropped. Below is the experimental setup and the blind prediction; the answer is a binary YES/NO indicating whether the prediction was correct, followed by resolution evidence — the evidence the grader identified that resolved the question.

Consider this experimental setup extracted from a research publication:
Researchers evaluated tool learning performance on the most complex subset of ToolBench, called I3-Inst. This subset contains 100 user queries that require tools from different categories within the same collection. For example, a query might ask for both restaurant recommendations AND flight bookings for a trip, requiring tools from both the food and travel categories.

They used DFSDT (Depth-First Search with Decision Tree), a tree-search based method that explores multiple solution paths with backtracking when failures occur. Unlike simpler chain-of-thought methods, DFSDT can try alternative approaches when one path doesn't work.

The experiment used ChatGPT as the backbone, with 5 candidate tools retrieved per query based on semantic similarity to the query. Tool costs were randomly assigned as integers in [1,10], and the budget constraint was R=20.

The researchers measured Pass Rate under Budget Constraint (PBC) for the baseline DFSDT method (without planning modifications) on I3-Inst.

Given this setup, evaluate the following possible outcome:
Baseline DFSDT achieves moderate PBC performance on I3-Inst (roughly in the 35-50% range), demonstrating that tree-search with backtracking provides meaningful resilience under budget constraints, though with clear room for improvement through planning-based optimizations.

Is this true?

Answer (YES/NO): NO